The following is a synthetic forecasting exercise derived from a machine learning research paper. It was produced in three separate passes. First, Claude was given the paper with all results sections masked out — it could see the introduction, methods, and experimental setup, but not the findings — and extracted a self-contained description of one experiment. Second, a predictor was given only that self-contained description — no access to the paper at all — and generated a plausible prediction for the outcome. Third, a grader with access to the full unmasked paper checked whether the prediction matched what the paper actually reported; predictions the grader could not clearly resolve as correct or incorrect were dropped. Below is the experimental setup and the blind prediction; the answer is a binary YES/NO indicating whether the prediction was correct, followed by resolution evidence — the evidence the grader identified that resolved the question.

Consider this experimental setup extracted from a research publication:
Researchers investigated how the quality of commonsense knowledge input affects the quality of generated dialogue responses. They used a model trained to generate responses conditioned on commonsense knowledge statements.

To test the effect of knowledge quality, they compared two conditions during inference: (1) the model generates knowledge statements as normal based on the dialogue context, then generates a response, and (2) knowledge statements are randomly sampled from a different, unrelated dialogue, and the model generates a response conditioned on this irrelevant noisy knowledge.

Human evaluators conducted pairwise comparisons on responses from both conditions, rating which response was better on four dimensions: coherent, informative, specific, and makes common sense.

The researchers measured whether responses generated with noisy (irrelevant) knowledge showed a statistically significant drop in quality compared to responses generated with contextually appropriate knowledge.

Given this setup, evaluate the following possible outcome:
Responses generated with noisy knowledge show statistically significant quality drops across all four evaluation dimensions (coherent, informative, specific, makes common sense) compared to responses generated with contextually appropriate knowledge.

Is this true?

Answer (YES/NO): YES